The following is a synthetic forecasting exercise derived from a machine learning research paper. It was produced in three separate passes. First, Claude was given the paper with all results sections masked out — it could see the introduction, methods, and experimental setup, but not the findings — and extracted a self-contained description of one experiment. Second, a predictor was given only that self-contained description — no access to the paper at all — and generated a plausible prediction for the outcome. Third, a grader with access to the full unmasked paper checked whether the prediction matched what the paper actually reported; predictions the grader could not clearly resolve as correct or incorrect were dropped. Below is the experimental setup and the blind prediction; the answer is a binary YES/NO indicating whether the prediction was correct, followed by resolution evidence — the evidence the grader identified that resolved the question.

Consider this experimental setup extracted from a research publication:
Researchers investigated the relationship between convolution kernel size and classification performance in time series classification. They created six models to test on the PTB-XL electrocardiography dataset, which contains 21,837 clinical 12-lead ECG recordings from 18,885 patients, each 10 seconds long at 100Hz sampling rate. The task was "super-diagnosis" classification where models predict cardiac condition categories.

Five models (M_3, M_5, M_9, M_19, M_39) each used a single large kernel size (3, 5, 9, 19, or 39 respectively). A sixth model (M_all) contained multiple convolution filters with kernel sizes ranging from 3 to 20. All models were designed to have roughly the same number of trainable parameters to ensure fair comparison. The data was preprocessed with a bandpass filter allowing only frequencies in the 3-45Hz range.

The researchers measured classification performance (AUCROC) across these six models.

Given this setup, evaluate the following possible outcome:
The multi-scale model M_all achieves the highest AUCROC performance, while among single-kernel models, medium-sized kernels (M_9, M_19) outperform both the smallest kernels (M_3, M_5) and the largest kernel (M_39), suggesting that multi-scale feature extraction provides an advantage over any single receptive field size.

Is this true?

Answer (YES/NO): NO